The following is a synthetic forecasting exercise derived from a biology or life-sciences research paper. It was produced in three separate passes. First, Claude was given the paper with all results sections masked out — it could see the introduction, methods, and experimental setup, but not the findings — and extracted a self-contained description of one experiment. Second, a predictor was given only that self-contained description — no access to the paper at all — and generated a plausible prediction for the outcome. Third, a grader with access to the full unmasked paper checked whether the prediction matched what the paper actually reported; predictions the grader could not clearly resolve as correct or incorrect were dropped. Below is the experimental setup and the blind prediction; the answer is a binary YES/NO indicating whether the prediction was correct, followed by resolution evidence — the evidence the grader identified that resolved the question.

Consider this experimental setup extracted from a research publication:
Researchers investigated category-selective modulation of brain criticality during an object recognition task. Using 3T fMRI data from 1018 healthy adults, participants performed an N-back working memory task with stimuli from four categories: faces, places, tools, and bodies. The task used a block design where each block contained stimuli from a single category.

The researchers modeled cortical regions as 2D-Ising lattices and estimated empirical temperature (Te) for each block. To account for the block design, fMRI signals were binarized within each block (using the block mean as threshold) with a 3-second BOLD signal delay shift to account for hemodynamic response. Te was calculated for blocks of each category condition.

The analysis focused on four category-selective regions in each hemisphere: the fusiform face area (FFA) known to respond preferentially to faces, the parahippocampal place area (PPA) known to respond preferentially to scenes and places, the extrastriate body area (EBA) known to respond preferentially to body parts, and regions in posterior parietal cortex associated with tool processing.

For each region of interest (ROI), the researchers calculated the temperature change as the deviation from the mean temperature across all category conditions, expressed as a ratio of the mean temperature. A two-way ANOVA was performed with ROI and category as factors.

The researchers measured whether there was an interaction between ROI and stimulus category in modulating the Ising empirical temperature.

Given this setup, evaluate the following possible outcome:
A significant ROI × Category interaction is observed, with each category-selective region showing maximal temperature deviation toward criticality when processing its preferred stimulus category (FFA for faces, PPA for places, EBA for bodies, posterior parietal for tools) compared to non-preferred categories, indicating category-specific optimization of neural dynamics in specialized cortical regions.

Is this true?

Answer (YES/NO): YES